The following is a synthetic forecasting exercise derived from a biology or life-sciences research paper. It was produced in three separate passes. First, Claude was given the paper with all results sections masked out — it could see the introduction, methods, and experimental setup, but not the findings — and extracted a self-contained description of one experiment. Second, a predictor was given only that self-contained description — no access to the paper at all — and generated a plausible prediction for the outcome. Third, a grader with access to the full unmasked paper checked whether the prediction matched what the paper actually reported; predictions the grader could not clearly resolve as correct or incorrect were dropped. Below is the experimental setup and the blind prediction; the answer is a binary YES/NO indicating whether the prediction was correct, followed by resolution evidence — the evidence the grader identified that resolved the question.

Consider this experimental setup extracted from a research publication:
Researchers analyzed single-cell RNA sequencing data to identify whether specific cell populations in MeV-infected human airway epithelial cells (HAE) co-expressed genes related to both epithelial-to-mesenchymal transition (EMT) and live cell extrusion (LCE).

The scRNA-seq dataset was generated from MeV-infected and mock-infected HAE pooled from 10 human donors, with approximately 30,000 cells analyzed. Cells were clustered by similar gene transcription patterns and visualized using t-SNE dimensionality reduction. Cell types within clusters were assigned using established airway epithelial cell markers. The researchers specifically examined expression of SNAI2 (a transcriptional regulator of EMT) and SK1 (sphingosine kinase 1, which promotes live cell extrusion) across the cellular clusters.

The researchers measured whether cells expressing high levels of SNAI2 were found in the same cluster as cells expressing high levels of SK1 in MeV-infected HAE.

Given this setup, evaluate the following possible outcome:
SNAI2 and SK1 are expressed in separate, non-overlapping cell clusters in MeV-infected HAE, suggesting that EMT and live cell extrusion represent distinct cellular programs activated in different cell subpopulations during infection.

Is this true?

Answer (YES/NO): NO